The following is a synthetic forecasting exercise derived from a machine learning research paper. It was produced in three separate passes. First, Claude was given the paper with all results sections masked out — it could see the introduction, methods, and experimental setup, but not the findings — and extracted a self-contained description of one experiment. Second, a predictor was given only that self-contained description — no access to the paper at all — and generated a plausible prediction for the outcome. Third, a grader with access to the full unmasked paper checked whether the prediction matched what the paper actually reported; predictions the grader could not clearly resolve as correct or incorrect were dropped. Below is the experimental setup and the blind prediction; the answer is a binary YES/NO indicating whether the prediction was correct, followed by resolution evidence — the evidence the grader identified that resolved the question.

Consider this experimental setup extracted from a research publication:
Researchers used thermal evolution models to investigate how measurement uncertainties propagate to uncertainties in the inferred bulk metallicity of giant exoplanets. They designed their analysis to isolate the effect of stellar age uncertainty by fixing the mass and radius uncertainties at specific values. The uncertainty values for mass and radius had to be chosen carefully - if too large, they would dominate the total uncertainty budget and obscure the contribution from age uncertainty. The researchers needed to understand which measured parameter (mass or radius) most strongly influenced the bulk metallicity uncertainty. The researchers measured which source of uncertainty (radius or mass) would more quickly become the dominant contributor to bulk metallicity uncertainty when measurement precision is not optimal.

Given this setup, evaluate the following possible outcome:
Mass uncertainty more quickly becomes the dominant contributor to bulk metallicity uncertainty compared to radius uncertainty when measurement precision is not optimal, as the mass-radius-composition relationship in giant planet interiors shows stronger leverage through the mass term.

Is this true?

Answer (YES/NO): NO